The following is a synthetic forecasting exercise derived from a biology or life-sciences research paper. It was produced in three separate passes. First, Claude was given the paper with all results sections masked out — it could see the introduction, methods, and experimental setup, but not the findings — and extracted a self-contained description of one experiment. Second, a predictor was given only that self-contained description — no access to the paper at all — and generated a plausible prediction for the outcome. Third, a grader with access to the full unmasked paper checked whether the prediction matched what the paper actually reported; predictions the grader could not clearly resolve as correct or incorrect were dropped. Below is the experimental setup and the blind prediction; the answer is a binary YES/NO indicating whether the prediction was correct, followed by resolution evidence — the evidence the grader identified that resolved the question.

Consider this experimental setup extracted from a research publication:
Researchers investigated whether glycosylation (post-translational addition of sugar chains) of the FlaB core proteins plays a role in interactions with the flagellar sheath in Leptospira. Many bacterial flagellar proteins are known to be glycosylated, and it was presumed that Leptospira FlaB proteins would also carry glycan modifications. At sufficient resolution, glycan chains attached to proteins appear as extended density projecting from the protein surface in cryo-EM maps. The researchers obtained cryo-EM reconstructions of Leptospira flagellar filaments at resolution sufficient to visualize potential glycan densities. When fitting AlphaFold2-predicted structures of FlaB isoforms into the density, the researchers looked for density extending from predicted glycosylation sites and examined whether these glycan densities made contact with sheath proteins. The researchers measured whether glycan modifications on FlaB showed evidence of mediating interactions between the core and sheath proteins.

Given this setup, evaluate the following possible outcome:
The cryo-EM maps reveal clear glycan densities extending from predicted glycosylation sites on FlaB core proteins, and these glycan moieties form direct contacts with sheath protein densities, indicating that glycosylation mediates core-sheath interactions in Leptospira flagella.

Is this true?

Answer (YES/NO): YES